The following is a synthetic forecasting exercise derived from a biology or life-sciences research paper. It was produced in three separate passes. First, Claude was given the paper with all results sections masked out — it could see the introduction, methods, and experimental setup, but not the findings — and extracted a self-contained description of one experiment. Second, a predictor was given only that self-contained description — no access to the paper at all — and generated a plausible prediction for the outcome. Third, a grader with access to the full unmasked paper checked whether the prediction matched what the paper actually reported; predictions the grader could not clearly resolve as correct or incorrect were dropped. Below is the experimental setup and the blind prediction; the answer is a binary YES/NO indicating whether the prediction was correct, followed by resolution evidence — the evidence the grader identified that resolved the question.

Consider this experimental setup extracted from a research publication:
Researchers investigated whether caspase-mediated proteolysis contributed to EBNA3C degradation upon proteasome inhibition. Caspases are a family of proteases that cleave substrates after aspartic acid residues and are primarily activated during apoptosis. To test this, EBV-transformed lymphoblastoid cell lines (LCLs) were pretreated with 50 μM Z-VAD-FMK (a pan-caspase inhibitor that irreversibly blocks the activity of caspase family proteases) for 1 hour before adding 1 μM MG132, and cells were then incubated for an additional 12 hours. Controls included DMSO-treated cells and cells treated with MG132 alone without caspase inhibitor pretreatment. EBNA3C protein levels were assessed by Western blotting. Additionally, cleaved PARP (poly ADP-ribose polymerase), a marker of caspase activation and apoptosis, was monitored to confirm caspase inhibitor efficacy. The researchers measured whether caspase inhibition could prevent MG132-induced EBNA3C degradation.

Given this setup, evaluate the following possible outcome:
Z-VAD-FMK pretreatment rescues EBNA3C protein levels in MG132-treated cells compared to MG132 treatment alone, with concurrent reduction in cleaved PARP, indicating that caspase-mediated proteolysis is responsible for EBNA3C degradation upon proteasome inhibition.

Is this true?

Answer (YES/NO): NO